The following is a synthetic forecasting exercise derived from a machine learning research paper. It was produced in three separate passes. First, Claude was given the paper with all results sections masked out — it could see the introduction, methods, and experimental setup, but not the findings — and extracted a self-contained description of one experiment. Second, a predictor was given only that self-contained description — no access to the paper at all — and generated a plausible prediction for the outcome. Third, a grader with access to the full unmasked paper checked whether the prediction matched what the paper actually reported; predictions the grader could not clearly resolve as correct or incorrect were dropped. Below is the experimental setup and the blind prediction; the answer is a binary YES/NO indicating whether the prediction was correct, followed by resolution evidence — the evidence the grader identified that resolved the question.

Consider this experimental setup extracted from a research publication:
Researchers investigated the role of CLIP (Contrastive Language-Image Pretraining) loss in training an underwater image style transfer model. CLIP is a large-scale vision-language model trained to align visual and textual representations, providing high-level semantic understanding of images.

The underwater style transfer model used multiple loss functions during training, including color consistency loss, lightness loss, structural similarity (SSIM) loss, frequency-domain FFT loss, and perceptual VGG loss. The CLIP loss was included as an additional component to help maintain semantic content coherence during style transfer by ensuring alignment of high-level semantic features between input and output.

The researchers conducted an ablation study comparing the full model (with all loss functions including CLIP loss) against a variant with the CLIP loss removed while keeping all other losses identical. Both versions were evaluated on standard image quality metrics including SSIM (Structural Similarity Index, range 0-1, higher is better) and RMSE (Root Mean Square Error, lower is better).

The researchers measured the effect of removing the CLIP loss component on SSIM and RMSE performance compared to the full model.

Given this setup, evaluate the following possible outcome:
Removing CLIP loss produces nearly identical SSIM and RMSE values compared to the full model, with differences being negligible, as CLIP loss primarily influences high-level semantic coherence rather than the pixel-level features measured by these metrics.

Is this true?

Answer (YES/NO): NO